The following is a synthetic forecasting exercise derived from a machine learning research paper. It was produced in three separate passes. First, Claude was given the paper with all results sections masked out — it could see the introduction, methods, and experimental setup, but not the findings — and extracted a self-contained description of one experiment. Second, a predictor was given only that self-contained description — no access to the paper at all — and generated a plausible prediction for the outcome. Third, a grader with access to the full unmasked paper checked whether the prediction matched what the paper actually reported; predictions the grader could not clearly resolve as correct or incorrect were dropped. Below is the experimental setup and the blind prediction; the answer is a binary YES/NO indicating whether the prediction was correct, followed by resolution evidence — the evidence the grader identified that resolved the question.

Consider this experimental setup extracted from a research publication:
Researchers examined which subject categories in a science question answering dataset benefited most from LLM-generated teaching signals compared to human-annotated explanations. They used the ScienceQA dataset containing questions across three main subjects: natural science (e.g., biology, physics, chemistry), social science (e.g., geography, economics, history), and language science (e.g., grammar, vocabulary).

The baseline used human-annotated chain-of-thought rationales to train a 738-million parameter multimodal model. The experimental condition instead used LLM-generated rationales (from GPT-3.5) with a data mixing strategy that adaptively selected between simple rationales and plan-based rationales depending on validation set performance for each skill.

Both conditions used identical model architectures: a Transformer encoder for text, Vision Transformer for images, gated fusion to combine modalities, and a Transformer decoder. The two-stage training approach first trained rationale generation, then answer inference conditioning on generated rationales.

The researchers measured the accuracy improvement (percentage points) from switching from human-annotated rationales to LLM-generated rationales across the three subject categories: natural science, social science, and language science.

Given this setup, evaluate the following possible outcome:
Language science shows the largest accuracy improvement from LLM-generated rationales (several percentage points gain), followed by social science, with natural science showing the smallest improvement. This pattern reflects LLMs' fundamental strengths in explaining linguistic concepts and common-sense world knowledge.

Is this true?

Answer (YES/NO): NO